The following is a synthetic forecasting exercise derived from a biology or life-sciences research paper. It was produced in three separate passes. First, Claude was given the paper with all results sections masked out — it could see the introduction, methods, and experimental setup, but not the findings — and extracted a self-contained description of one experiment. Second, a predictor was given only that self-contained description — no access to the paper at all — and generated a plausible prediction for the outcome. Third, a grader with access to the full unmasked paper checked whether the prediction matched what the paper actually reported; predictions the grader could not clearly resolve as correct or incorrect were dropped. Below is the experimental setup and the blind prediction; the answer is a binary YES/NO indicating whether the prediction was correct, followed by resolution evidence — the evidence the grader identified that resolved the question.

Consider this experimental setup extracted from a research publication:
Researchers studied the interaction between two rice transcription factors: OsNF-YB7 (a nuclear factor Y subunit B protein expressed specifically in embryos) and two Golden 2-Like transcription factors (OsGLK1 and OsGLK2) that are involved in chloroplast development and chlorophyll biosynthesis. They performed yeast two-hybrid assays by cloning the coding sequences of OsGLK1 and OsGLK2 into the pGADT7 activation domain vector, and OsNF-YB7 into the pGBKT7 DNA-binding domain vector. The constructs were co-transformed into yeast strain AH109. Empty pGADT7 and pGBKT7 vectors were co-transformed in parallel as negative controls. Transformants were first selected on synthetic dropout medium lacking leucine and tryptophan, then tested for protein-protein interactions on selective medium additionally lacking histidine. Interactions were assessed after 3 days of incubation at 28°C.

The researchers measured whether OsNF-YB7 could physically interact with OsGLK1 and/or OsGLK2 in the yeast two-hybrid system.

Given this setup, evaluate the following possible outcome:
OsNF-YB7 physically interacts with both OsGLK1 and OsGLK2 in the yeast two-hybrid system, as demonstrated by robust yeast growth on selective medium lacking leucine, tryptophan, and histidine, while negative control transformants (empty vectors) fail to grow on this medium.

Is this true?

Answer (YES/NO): YES